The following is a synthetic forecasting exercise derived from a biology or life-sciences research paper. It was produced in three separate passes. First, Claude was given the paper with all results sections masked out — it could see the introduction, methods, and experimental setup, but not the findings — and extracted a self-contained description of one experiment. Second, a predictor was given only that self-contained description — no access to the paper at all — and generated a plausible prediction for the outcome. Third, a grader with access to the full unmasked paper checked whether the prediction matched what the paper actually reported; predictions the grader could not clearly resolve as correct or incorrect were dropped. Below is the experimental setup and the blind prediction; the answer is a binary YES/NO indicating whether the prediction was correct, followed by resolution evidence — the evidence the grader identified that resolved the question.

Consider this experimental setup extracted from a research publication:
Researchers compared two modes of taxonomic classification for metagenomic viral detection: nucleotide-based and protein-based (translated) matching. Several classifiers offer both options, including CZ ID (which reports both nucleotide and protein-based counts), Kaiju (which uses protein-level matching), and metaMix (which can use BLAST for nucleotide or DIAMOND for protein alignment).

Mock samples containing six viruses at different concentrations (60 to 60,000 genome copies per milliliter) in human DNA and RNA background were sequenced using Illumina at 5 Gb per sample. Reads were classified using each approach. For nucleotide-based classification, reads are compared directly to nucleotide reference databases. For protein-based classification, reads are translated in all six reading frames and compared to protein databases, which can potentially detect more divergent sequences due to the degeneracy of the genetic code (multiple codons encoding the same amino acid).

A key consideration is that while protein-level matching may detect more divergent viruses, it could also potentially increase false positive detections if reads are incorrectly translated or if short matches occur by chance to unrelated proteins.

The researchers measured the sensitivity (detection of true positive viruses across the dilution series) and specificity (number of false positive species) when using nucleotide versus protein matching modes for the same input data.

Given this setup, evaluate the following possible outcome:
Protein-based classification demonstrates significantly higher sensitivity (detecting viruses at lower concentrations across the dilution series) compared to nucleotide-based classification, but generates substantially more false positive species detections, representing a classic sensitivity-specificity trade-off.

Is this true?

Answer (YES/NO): NO